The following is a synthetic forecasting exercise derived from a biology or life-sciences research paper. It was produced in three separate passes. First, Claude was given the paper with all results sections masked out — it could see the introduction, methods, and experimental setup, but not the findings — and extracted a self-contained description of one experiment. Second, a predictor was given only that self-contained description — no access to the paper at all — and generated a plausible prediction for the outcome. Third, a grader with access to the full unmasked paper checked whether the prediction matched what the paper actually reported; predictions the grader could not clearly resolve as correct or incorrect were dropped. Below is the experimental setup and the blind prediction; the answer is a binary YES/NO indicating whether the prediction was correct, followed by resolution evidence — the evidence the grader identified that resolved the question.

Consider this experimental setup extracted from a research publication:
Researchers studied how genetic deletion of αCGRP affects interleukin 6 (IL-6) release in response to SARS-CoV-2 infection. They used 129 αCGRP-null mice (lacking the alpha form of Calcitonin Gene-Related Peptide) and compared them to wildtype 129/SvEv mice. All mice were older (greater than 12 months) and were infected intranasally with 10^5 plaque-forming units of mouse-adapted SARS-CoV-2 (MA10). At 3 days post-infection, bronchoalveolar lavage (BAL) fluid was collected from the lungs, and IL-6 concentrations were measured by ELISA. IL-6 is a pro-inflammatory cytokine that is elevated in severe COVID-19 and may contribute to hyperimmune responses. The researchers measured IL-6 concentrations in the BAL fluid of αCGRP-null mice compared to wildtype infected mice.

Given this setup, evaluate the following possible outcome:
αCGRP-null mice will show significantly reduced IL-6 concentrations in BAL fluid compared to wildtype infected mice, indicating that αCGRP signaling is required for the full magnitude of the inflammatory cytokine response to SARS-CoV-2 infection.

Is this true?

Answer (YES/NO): YES